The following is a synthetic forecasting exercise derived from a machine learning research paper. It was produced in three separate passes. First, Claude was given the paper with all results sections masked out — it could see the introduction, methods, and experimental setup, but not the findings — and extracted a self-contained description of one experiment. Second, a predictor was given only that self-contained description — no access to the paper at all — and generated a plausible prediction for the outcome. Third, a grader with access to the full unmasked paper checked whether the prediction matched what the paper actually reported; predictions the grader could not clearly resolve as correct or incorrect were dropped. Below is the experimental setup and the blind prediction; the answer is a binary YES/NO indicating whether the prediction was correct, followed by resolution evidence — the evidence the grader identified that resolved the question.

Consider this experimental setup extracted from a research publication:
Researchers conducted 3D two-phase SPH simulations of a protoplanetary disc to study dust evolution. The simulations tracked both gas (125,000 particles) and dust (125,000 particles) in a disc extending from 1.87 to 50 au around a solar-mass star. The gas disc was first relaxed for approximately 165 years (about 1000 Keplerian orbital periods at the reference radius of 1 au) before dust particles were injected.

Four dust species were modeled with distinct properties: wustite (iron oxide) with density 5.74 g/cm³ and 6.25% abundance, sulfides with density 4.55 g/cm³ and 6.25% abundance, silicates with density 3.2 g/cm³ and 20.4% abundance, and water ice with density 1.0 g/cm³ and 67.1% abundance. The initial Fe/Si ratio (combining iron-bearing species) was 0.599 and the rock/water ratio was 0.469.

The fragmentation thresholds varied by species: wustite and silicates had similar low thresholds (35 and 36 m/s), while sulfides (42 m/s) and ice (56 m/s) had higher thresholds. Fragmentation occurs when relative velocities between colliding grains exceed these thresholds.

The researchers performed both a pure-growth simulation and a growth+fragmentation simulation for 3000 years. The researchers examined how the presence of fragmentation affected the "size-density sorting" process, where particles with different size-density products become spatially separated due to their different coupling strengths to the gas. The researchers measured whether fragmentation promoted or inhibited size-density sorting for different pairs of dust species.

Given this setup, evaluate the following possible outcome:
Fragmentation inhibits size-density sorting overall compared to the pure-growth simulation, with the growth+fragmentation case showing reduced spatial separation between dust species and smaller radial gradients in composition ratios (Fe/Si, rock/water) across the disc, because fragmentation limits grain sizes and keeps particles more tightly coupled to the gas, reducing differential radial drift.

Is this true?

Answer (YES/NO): NO